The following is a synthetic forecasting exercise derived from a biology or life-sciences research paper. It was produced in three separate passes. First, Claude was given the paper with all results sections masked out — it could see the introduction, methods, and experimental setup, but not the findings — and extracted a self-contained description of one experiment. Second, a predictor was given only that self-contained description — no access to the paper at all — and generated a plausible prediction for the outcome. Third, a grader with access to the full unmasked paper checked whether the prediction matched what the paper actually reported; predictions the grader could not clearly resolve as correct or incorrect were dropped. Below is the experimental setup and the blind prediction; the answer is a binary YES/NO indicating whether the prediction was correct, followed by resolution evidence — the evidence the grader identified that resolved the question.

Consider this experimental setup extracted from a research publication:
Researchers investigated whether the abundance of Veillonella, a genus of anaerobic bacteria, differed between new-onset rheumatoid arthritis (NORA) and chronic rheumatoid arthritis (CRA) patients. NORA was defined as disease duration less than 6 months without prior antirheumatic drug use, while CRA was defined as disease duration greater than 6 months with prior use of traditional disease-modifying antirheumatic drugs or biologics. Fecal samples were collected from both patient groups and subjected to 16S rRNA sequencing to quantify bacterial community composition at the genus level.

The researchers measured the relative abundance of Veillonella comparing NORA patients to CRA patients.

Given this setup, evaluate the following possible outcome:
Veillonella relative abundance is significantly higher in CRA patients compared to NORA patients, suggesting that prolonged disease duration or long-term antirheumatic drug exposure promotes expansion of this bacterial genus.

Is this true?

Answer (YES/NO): NO